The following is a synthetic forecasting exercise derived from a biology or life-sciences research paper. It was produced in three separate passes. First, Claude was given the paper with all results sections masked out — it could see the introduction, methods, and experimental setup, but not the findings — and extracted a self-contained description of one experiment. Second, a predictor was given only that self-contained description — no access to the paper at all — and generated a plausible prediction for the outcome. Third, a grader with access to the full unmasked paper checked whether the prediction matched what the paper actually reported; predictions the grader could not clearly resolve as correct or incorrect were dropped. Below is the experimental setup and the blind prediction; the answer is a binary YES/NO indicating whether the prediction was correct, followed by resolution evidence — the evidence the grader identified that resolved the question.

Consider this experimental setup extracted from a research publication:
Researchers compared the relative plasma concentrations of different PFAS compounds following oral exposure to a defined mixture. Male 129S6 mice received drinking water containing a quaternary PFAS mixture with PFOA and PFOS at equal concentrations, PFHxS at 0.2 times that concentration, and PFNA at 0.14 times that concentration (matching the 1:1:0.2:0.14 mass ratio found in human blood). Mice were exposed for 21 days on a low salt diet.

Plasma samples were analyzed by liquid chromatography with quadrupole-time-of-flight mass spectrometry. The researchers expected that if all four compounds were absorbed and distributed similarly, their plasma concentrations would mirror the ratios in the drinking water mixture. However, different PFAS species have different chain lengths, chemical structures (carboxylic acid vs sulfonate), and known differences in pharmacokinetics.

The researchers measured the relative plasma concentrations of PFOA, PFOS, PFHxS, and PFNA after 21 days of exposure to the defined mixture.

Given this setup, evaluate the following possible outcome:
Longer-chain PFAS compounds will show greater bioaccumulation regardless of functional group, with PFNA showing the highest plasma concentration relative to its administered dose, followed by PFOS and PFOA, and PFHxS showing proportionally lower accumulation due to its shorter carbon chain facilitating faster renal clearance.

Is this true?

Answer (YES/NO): NO